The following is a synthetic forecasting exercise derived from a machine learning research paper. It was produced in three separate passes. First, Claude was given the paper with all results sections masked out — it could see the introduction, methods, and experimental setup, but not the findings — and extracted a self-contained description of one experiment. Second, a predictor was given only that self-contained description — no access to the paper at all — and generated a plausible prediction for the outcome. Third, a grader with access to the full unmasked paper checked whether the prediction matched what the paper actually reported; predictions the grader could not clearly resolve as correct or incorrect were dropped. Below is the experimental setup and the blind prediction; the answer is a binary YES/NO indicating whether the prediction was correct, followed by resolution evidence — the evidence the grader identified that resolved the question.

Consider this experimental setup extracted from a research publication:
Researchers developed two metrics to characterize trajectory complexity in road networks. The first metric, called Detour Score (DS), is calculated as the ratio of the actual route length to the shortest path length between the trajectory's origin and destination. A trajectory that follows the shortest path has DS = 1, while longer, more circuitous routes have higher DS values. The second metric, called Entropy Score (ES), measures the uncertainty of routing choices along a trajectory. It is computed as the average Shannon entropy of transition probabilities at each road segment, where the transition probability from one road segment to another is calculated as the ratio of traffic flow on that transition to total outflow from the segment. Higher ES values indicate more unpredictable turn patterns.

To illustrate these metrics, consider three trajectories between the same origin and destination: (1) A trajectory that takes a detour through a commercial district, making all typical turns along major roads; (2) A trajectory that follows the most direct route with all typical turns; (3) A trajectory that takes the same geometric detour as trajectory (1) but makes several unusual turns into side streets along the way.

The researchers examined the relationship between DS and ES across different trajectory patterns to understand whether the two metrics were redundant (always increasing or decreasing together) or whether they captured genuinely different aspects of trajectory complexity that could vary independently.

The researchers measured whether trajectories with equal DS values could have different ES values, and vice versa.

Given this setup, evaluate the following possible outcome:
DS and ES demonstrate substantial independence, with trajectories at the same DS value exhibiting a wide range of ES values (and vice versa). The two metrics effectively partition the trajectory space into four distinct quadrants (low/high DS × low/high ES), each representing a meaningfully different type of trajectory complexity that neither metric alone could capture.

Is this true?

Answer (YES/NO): NO